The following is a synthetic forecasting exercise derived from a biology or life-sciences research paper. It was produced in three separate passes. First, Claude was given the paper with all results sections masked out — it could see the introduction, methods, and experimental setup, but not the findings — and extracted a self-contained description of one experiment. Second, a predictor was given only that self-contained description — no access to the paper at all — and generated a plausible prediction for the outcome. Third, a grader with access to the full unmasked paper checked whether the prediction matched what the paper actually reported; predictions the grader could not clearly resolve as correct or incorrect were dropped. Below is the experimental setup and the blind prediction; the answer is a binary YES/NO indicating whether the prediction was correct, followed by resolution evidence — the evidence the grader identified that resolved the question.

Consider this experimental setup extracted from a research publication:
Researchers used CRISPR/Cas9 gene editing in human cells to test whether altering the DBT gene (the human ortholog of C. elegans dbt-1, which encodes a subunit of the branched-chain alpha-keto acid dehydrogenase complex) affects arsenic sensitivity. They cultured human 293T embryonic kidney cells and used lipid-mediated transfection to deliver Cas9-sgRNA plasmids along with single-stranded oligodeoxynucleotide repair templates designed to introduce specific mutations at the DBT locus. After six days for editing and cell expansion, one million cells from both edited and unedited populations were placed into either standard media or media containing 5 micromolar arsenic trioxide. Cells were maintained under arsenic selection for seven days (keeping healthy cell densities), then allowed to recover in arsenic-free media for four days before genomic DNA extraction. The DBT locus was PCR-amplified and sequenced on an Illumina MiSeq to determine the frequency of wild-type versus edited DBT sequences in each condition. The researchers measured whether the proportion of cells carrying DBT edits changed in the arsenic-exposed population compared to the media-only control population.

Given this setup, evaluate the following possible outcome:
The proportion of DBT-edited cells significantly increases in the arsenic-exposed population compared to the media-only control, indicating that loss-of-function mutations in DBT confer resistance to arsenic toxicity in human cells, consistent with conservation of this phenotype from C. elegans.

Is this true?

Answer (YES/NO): NO